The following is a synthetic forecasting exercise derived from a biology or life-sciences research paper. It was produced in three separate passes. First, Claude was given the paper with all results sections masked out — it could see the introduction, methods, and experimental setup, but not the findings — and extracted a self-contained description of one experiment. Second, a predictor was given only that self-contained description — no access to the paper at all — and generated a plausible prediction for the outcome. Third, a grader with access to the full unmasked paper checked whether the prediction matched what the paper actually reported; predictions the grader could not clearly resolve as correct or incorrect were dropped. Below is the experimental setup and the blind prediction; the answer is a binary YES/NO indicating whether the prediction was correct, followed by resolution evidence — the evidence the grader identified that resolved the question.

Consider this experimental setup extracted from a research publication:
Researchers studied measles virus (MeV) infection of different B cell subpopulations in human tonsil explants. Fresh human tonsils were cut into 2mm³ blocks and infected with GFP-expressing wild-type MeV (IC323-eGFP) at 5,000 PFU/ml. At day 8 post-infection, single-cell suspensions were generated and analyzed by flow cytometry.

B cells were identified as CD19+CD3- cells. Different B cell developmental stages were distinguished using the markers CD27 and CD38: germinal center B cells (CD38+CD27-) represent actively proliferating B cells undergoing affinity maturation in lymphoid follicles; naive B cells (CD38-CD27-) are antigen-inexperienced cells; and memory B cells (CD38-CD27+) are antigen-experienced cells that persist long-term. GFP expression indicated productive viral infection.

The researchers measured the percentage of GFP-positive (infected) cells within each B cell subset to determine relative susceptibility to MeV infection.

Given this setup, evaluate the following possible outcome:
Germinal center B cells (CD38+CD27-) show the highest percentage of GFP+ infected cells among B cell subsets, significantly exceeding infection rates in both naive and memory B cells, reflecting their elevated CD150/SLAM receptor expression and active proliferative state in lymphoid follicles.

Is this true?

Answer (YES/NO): NO